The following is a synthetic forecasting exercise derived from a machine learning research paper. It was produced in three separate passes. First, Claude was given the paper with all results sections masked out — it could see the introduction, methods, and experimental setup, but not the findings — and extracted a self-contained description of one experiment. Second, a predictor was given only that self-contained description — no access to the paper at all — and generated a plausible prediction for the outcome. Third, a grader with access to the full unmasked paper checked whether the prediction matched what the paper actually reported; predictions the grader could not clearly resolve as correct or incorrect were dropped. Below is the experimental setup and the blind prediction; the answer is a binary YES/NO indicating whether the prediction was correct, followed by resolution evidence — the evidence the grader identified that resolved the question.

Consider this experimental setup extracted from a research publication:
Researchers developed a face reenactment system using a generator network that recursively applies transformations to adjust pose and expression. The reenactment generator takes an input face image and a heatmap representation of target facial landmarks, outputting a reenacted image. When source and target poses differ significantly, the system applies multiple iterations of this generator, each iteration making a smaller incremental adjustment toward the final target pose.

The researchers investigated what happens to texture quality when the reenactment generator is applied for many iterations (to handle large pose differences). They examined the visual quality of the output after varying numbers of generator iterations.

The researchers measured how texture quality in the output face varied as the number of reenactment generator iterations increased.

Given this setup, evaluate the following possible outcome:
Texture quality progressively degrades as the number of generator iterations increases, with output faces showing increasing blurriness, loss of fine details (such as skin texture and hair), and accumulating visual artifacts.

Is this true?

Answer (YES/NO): NO